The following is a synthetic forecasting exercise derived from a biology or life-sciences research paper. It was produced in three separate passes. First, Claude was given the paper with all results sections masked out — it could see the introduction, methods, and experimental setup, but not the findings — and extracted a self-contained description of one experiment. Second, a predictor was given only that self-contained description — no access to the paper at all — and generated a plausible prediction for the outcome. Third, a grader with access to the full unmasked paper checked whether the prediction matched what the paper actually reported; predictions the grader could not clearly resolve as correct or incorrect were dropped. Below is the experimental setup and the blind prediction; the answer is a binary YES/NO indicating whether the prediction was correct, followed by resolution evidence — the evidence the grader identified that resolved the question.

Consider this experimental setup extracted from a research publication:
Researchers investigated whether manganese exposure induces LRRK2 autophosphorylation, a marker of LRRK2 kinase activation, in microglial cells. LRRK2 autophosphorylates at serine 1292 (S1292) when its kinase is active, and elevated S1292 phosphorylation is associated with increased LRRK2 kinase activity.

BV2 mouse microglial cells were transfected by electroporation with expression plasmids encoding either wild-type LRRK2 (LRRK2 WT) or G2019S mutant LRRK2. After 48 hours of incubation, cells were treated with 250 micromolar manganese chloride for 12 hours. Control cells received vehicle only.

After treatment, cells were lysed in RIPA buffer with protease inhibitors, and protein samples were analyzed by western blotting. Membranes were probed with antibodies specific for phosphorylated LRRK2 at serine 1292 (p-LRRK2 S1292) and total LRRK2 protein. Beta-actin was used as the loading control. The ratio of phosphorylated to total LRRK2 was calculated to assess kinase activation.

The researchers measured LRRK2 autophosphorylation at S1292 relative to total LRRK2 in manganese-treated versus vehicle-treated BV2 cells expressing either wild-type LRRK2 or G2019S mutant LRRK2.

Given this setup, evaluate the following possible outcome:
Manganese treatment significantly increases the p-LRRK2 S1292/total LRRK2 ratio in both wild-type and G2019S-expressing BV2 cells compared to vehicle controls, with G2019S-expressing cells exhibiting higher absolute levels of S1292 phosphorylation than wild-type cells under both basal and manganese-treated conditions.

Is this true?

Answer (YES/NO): YES